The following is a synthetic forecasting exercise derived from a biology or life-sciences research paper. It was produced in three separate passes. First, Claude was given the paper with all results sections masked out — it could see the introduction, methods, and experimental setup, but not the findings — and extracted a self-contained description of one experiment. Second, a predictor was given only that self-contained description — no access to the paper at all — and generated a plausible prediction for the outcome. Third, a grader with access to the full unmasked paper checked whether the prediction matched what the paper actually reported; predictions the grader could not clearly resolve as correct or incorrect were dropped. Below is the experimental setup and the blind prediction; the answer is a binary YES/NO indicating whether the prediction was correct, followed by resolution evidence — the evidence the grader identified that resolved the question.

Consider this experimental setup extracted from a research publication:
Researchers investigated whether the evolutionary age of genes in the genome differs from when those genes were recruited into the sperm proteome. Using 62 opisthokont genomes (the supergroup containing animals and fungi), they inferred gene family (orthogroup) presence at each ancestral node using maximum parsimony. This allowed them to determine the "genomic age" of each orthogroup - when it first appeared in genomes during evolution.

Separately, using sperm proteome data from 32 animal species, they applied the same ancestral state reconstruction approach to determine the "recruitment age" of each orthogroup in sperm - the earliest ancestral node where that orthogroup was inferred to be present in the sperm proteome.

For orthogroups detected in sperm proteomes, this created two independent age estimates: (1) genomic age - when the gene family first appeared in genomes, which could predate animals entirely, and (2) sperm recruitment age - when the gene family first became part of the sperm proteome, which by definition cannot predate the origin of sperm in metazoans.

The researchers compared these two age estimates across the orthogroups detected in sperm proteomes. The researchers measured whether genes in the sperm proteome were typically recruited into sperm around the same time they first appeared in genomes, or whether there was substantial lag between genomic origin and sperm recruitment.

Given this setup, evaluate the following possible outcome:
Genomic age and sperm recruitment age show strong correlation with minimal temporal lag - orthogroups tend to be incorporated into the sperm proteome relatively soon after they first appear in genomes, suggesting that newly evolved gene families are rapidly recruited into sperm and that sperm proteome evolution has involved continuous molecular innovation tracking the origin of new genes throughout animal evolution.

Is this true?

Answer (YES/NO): NO